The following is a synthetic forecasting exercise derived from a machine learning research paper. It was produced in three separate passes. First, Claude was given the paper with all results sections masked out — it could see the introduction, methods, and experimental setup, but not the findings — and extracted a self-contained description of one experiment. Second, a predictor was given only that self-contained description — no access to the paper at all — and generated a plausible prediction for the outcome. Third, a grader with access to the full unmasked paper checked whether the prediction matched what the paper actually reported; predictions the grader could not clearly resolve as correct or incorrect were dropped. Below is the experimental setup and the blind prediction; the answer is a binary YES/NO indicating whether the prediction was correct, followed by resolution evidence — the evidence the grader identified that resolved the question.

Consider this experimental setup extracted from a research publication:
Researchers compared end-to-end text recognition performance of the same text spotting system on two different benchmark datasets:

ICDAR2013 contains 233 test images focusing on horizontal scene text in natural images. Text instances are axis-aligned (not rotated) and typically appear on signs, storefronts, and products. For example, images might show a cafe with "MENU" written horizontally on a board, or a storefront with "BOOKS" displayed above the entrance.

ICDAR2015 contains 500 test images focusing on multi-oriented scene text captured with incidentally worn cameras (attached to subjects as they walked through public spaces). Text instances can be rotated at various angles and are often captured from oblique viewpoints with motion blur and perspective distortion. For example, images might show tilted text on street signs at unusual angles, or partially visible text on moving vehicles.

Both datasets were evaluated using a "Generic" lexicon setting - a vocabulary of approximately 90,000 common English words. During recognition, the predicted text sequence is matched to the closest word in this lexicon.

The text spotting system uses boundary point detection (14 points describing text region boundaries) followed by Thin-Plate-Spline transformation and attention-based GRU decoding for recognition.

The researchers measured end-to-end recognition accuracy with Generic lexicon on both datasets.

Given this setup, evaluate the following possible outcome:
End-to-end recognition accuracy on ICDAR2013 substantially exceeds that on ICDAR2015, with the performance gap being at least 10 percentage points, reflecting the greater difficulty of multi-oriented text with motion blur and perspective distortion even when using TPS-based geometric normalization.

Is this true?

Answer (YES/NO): YES